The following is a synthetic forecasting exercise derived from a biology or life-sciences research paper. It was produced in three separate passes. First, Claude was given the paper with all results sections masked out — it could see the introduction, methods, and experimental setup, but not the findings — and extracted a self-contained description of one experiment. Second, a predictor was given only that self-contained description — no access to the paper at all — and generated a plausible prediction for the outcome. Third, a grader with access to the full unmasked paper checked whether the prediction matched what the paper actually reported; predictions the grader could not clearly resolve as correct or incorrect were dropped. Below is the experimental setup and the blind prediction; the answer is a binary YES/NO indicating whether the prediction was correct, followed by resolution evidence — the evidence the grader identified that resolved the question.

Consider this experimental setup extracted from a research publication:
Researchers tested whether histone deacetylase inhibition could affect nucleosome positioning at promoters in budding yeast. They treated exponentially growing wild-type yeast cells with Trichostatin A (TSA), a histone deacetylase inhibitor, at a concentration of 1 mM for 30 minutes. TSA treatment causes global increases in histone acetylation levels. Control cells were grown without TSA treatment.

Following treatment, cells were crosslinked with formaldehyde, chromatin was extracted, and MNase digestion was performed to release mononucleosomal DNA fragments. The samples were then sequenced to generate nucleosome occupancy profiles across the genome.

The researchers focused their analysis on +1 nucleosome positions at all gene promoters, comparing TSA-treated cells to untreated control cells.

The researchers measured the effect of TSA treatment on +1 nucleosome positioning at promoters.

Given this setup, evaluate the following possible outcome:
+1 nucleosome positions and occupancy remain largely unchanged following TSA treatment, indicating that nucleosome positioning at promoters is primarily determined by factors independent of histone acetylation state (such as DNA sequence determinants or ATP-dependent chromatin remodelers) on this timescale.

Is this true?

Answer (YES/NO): NO